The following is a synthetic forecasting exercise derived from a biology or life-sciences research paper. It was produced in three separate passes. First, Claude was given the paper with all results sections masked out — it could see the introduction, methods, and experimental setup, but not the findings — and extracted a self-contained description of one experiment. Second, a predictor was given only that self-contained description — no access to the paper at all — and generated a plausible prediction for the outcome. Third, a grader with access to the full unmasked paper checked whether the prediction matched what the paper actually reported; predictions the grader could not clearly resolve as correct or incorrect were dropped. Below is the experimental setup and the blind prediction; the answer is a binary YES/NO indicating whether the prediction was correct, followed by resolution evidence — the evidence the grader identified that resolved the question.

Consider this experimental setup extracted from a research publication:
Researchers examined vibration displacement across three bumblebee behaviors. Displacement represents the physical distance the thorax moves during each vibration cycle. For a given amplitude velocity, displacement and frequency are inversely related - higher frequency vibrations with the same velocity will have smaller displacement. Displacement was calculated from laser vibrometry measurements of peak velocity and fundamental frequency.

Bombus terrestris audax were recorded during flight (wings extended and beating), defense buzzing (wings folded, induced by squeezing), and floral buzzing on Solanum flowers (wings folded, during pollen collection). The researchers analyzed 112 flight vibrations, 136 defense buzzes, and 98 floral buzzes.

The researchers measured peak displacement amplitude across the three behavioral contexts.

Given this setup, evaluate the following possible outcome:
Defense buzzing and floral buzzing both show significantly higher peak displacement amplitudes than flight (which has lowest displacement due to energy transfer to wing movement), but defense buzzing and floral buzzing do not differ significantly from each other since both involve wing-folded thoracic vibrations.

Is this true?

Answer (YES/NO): YES